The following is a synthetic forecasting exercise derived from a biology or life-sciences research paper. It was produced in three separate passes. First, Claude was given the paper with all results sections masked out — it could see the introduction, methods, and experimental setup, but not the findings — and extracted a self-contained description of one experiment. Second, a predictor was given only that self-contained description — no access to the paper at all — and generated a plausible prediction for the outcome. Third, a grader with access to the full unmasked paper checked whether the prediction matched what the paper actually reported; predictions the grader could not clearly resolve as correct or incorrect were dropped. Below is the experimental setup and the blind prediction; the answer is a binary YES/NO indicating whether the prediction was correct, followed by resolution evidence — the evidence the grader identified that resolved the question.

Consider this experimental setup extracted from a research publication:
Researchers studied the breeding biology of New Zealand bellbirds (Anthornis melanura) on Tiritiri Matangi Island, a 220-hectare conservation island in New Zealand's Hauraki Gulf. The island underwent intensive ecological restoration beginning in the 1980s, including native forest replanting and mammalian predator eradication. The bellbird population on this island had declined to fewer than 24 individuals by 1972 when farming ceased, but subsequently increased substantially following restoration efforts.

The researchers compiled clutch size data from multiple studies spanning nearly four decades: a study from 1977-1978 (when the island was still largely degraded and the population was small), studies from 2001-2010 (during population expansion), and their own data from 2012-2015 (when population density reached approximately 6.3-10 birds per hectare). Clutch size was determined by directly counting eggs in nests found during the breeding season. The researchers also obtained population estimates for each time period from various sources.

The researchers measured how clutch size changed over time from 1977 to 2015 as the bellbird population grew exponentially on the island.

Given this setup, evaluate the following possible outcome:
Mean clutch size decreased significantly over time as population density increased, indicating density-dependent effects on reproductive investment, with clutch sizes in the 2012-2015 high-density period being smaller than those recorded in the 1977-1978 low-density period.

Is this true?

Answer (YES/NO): YES